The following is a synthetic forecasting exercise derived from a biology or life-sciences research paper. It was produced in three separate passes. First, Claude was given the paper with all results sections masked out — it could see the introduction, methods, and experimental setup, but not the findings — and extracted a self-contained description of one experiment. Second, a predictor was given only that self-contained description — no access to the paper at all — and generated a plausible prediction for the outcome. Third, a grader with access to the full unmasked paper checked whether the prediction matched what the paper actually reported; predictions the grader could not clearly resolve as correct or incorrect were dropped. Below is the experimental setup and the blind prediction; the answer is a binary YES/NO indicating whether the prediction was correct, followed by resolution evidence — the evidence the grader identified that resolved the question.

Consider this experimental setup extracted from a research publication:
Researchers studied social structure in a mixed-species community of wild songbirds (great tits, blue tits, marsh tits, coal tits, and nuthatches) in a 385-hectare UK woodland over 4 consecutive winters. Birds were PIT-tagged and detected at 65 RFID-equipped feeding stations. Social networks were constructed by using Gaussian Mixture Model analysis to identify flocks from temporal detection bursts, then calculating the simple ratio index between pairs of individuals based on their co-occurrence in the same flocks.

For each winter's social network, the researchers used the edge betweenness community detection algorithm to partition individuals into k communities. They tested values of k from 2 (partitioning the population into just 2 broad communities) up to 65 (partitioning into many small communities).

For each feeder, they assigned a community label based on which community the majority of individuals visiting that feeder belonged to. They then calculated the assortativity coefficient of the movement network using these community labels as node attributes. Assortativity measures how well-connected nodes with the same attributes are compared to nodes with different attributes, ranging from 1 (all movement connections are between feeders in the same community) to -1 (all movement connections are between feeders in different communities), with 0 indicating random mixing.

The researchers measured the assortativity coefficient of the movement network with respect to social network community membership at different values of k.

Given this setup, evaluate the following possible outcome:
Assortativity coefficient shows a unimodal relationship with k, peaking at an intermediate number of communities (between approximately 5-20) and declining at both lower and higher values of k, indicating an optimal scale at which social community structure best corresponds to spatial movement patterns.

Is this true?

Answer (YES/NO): NO